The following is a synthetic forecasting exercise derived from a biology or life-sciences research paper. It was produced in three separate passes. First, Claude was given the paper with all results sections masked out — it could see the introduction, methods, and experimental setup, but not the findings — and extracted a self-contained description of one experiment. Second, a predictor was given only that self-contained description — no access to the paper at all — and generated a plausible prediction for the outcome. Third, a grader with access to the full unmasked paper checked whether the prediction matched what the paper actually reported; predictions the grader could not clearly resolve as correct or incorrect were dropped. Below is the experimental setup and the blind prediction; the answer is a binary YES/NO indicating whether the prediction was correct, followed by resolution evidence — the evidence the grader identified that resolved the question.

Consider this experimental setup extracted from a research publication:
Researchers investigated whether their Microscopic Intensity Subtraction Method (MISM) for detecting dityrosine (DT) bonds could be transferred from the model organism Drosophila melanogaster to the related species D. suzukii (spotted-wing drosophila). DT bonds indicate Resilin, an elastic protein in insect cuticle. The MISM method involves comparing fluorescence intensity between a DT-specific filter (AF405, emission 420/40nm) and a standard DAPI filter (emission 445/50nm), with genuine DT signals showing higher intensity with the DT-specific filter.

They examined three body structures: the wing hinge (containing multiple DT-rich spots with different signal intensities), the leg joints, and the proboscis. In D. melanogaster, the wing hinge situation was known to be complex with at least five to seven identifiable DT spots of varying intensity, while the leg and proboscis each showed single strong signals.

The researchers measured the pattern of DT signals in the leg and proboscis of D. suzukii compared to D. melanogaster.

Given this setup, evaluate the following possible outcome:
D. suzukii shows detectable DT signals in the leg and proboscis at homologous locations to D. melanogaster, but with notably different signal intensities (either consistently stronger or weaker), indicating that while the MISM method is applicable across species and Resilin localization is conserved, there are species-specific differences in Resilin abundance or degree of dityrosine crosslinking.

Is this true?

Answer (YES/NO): NO